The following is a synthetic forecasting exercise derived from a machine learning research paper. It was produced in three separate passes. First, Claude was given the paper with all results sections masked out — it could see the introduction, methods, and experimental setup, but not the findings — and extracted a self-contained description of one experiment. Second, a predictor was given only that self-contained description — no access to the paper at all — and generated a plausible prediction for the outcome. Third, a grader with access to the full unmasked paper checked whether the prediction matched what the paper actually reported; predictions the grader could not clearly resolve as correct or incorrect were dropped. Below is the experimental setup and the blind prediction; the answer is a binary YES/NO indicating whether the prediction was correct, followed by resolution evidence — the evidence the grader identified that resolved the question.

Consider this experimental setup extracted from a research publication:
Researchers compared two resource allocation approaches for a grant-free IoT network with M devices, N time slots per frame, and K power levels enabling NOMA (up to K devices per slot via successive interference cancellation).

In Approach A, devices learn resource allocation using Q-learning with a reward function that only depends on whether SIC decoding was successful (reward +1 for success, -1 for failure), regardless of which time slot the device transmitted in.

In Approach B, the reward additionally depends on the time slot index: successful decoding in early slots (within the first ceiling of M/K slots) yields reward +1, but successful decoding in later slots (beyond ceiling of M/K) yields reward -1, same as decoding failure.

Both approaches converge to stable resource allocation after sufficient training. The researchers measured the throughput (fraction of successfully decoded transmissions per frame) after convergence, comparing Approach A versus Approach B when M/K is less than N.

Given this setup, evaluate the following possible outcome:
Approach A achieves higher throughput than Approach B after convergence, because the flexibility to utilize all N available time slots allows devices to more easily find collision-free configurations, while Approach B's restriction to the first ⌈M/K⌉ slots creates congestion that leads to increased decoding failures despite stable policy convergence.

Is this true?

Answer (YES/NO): NO